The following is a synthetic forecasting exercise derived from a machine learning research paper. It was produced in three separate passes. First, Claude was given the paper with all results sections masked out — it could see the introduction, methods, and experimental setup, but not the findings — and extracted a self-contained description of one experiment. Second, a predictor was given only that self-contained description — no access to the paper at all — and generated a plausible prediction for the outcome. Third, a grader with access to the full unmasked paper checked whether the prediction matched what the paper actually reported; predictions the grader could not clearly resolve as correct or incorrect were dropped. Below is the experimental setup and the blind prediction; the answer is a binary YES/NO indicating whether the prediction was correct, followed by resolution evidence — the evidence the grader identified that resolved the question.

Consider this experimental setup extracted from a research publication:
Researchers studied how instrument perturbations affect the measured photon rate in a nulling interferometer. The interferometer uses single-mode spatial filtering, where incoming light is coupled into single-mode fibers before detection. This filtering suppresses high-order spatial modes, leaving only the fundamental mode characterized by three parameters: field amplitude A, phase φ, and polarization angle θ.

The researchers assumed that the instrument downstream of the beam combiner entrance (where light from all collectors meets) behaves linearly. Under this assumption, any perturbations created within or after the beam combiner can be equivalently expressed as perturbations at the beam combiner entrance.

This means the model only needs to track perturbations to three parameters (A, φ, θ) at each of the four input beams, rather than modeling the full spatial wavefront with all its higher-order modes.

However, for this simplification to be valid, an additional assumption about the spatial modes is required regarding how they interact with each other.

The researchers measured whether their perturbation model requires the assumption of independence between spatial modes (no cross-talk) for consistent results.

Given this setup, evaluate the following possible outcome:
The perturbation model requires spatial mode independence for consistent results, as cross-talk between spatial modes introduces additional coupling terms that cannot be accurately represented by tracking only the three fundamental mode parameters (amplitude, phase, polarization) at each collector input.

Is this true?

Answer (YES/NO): YES